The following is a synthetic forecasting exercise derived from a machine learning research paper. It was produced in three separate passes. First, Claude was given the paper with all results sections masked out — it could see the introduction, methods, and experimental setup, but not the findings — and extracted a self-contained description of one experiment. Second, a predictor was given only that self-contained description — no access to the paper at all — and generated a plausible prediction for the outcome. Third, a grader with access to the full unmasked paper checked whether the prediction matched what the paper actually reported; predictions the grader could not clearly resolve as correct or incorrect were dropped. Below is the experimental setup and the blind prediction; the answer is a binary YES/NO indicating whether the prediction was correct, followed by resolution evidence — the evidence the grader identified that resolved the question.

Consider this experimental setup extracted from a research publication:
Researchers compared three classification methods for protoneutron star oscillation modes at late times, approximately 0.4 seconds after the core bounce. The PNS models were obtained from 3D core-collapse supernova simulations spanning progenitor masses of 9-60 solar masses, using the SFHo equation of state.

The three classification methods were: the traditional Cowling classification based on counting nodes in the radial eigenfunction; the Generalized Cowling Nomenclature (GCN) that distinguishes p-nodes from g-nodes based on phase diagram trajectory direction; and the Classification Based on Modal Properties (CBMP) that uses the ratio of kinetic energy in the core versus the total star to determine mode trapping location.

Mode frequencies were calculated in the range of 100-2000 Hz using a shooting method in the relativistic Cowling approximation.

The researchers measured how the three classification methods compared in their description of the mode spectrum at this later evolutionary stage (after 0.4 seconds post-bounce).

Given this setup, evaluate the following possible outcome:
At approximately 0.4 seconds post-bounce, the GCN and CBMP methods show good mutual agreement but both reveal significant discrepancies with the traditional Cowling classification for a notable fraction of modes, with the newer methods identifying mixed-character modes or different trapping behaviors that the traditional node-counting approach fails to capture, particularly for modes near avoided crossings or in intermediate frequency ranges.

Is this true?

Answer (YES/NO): NO